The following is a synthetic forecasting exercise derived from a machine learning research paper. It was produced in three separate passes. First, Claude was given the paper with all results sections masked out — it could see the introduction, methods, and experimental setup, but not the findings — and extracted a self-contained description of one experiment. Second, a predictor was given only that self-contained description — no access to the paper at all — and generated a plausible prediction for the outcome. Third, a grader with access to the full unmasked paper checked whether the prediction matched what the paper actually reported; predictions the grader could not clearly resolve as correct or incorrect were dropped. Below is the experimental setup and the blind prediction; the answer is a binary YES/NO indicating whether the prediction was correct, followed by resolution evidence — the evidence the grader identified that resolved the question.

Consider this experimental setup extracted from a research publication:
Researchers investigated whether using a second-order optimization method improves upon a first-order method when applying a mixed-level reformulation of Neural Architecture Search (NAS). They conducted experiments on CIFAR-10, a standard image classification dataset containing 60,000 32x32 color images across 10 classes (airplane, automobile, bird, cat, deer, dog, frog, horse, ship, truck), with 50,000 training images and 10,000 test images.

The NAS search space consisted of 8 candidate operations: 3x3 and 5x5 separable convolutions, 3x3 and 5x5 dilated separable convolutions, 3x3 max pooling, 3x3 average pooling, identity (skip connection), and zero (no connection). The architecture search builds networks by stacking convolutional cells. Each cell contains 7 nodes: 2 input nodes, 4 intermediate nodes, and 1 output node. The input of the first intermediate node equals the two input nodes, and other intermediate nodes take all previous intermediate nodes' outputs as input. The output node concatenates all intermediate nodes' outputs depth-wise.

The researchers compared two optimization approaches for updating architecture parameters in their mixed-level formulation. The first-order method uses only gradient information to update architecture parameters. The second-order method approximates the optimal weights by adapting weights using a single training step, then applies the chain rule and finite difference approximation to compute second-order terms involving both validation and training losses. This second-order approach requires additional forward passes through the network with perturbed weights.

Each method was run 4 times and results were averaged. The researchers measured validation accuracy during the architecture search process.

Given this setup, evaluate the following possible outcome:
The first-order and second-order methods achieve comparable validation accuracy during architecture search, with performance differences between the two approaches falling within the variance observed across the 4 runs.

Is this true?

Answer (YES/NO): NO